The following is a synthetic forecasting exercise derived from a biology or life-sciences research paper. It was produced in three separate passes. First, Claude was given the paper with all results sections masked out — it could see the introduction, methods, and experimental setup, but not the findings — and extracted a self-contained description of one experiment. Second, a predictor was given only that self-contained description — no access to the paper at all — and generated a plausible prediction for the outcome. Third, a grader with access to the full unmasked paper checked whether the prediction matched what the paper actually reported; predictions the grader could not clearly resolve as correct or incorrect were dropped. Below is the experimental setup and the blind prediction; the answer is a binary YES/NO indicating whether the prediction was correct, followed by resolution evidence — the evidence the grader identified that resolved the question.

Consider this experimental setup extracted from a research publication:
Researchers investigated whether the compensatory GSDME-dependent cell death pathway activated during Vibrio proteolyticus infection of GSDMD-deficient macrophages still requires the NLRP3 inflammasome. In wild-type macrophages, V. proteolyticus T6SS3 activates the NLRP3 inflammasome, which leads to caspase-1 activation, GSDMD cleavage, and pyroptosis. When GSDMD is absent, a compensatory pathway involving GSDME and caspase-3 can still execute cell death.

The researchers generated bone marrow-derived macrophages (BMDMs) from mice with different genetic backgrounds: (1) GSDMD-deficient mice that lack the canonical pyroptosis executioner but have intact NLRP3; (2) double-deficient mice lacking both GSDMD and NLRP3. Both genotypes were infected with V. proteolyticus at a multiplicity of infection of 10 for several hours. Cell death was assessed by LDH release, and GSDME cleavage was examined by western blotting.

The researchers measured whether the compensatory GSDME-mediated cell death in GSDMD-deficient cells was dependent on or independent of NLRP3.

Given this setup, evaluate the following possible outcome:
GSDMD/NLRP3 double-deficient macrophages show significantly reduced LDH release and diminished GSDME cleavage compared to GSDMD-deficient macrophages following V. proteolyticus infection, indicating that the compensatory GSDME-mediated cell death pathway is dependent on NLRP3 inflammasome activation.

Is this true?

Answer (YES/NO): YES